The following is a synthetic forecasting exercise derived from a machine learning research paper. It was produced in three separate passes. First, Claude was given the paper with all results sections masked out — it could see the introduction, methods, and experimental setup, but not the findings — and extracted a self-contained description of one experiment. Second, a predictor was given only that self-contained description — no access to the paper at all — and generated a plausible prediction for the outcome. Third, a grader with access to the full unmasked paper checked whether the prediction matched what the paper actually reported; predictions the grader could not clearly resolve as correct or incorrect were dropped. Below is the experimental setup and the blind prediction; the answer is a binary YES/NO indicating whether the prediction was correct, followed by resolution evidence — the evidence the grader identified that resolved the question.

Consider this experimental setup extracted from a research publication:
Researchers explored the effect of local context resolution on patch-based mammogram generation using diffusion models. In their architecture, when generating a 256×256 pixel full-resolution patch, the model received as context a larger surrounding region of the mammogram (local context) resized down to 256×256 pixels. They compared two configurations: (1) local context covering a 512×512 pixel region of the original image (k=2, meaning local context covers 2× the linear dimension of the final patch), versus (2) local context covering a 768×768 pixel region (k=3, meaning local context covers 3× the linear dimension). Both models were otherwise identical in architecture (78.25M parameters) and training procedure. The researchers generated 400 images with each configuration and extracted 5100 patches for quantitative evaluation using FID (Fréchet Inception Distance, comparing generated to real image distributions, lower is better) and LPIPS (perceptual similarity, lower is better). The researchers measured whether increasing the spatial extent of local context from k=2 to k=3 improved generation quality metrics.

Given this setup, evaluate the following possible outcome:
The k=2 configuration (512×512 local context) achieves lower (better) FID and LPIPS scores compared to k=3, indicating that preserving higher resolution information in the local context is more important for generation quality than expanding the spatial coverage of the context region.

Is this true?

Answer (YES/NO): NO